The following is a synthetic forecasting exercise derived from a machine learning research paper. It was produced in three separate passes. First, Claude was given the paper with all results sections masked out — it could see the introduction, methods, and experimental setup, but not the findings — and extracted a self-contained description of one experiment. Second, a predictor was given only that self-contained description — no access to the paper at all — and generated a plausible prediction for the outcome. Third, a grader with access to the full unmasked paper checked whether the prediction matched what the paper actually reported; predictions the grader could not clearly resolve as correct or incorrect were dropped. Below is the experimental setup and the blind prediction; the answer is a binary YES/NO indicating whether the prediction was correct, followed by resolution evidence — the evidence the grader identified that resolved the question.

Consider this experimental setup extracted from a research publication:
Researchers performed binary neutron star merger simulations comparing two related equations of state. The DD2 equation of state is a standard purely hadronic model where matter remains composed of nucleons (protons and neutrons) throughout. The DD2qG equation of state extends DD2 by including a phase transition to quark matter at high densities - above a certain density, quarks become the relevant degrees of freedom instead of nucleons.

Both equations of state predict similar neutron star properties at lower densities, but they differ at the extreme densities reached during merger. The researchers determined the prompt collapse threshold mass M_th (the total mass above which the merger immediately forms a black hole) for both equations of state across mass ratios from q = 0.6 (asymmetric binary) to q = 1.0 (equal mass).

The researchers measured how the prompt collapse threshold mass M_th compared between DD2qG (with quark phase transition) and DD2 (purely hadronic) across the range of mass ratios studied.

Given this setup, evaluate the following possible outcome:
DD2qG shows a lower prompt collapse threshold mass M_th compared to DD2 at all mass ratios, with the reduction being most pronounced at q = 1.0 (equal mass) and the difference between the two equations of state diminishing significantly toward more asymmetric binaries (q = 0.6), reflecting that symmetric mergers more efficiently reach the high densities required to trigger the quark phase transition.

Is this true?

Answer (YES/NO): NO